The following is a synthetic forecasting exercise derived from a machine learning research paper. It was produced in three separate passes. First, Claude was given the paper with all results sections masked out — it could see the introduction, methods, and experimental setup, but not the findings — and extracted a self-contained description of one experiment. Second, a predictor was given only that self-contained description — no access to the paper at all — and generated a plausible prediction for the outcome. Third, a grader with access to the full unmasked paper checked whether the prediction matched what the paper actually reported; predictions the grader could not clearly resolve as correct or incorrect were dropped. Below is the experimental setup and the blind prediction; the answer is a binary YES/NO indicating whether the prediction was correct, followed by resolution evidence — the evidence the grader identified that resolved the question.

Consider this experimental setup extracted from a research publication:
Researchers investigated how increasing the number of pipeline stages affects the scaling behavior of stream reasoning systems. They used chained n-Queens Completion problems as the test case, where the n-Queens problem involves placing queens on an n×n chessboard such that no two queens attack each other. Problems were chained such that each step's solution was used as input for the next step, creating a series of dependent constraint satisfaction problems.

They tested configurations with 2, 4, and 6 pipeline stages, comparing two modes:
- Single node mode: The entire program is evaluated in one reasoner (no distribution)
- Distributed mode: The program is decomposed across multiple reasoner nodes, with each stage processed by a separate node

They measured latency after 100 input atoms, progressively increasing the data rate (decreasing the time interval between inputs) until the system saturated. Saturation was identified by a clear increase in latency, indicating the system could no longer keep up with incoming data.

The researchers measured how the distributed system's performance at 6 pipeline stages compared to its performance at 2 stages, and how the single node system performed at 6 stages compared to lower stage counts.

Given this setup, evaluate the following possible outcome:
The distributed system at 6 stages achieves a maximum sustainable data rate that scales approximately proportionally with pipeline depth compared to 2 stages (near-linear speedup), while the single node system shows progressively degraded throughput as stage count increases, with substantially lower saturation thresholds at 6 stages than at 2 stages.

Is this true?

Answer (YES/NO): NO